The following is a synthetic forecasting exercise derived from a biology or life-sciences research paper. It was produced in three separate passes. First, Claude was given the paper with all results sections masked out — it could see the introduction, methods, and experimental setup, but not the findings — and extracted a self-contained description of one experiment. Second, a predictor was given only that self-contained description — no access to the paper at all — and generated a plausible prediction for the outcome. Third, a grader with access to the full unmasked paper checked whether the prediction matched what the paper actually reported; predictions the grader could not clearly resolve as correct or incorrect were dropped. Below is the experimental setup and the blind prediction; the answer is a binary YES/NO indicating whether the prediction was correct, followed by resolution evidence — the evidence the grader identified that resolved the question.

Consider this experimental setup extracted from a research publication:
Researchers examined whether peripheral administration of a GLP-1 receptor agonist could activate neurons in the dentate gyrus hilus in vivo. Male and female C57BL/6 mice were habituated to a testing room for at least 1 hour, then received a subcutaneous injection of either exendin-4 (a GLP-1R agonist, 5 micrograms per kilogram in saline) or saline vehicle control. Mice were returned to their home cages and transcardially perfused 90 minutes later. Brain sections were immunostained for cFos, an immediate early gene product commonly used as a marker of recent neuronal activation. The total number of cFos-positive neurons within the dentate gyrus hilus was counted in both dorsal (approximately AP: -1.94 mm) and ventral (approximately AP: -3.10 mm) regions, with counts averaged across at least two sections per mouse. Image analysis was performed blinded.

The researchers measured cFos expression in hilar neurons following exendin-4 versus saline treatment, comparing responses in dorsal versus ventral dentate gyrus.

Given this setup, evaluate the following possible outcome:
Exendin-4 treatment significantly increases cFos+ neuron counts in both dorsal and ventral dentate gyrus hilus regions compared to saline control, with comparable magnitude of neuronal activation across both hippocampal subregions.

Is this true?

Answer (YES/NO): NO